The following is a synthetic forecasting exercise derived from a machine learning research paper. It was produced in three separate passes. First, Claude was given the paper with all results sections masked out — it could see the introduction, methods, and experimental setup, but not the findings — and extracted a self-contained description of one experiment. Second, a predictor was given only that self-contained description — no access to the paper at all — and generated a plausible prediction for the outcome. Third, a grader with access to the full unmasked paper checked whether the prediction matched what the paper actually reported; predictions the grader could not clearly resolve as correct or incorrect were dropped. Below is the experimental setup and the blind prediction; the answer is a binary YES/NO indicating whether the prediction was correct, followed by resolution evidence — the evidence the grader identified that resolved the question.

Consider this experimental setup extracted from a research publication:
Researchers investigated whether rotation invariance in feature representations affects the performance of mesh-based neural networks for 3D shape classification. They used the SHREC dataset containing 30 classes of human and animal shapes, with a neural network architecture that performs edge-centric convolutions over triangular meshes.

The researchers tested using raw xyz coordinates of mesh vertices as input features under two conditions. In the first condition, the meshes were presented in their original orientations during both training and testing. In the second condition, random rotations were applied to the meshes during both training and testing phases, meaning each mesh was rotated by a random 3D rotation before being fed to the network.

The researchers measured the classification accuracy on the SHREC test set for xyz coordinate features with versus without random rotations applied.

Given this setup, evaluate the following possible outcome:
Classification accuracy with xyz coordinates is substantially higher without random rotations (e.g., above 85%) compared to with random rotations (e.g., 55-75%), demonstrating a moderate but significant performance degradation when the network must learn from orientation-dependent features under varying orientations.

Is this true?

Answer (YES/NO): NO